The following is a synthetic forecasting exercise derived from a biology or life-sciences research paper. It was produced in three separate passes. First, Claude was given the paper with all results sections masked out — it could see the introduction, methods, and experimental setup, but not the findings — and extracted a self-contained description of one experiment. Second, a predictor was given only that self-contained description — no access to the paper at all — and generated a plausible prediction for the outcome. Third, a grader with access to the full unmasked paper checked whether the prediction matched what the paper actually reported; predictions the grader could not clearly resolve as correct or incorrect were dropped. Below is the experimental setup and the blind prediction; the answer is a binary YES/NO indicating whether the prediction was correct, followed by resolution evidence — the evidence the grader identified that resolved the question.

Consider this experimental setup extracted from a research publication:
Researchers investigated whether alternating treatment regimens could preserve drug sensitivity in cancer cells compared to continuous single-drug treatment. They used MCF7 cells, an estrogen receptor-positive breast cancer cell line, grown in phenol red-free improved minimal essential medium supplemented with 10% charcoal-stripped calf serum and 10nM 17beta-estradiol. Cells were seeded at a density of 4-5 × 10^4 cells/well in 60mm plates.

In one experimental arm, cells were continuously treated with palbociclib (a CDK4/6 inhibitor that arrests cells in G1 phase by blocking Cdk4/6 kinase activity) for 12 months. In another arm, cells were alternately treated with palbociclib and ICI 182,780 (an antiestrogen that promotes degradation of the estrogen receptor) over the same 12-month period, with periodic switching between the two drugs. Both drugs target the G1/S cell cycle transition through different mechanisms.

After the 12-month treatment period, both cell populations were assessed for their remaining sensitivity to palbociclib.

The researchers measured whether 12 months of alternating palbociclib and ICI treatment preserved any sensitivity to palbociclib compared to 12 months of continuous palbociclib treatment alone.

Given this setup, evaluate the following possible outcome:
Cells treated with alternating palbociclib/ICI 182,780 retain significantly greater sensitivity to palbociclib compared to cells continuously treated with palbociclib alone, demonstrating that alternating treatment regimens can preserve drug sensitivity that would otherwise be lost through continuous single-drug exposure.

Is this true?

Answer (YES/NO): YES